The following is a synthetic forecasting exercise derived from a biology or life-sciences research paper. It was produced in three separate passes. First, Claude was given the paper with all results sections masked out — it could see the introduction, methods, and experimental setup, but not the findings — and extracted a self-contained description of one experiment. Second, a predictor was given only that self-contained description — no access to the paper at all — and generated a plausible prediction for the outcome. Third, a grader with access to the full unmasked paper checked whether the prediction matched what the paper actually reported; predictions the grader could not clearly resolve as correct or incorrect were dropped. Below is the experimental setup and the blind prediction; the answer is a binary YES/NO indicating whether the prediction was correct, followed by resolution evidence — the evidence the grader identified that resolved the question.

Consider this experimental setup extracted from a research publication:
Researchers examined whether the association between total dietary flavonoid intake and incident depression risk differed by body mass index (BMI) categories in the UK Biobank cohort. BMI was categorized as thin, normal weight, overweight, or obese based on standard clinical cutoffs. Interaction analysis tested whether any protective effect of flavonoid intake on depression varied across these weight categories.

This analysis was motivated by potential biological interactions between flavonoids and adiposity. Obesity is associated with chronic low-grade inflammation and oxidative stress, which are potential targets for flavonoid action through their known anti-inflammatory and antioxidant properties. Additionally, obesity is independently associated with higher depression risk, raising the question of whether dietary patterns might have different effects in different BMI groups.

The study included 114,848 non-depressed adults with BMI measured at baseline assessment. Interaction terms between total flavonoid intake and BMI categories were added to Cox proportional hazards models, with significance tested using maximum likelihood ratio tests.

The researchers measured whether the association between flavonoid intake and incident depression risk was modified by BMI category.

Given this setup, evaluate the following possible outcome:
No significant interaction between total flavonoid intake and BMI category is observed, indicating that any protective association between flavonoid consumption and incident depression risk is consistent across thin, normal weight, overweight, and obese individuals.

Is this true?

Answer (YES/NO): YES